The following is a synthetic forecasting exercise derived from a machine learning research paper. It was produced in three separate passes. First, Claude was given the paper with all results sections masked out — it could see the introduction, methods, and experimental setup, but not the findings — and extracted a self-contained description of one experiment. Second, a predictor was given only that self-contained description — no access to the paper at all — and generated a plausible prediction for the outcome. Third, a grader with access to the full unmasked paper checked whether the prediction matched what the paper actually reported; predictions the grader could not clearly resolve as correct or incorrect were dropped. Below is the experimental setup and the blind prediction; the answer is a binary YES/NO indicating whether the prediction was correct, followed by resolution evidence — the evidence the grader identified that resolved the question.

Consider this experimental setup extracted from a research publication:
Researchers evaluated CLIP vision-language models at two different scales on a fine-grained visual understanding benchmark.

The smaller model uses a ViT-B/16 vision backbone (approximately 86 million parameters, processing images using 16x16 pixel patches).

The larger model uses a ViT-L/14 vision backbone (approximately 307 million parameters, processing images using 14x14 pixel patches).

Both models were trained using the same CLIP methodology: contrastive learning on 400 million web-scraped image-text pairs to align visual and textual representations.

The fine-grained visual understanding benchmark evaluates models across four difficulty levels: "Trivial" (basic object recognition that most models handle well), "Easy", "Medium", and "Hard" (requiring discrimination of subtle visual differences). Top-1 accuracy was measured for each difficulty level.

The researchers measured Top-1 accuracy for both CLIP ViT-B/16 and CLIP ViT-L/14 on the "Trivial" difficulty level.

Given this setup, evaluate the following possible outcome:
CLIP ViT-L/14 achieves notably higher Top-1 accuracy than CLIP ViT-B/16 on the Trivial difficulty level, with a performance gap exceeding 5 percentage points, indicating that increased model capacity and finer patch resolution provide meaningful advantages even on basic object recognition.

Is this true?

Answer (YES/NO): NO